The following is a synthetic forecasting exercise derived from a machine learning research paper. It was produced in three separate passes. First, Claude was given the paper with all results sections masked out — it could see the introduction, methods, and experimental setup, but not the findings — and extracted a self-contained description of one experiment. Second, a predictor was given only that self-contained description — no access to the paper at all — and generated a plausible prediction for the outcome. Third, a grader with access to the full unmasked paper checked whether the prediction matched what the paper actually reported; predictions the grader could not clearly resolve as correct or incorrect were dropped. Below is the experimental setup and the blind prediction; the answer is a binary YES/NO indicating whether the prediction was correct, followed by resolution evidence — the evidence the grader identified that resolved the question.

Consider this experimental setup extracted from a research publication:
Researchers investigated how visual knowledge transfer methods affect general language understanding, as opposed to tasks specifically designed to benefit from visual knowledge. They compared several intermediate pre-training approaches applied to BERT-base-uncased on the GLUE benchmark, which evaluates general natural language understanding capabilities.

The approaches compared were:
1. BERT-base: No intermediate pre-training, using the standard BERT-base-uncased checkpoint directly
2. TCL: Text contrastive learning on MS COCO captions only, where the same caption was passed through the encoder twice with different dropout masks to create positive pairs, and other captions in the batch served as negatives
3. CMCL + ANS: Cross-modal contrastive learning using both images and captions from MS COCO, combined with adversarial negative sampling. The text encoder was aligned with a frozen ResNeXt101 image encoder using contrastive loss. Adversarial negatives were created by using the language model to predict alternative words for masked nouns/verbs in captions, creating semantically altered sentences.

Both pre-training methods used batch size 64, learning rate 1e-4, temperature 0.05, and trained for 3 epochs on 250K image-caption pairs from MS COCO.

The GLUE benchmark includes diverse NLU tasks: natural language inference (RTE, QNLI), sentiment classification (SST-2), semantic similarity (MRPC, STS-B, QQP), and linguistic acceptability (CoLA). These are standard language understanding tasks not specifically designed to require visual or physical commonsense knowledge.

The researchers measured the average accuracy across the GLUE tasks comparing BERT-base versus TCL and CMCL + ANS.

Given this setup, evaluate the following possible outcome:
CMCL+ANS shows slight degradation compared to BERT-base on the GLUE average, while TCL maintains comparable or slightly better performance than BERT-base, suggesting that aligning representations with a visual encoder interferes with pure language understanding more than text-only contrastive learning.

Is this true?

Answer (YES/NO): NO